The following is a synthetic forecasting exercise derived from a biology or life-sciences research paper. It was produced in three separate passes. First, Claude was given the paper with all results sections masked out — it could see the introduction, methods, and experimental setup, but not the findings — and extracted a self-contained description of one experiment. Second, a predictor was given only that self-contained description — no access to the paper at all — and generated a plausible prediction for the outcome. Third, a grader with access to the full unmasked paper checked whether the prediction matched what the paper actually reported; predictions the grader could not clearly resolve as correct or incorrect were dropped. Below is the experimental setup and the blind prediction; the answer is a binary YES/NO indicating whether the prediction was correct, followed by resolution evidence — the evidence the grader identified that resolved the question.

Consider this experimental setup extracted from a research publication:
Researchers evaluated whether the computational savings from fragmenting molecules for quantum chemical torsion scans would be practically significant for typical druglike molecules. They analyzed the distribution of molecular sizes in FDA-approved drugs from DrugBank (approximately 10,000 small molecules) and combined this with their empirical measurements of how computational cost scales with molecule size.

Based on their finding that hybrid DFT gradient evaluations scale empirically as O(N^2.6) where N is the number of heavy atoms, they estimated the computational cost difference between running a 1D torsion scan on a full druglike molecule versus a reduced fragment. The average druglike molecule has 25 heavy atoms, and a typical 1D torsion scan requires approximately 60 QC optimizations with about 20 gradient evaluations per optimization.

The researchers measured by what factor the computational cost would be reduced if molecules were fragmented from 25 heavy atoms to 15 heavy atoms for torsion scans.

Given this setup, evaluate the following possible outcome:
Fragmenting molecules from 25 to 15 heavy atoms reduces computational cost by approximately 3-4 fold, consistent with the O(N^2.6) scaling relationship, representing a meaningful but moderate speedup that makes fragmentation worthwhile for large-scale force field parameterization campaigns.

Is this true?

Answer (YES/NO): YES